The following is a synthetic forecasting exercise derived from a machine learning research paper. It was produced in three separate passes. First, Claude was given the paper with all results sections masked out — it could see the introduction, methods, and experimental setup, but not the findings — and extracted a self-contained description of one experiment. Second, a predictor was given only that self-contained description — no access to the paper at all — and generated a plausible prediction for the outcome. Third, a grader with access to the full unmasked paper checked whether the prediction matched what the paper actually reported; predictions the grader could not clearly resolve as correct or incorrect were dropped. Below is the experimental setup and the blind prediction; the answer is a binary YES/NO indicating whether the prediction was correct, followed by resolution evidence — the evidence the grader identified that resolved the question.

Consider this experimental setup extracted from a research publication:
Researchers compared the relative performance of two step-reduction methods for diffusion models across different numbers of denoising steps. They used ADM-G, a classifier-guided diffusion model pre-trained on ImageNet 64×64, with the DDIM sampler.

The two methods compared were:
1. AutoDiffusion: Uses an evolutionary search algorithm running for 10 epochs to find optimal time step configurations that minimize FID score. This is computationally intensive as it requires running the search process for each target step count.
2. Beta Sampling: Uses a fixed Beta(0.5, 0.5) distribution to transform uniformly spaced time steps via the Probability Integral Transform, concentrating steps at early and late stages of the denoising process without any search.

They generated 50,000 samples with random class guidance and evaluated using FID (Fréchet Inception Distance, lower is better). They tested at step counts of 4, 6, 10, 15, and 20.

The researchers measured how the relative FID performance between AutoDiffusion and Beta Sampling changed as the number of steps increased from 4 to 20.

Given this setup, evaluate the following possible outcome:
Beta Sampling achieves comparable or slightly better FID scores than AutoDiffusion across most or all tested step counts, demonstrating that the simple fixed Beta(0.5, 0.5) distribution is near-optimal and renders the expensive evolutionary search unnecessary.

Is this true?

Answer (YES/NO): NO